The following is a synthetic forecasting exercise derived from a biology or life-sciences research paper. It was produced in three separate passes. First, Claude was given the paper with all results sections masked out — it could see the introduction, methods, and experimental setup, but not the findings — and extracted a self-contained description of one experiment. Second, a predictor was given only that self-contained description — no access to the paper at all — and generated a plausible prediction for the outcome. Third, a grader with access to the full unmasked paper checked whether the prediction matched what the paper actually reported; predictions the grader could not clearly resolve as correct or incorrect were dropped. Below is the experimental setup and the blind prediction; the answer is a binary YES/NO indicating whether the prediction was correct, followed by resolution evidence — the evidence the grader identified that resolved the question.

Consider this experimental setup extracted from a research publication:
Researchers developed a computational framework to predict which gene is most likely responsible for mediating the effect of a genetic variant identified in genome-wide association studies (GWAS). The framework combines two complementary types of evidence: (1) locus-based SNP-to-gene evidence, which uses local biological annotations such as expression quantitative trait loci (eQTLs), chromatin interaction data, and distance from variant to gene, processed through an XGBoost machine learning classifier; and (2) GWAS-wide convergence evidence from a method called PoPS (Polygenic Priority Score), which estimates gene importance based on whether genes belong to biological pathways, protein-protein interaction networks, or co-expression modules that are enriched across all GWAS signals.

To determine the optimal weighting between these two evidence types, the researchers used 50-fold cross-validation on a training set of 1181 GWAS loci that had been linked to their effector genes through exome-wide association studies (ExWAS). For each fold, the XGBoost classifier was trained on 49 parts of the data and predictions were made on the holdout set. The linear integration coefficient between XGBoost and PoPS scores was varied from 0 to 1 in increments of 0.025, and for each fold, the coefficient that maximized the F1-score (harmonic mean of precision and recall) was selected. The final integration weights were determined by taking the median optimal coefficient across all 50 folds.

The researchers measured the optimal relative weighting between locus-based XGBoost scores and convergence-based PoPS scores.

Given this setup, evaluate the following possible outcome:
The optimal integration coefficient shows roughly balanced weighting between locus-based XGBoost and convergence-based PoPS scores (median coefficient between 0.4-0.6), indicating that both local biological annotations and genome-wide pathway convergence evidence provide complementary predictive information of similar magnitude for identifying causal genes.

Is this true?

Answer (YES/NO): NO